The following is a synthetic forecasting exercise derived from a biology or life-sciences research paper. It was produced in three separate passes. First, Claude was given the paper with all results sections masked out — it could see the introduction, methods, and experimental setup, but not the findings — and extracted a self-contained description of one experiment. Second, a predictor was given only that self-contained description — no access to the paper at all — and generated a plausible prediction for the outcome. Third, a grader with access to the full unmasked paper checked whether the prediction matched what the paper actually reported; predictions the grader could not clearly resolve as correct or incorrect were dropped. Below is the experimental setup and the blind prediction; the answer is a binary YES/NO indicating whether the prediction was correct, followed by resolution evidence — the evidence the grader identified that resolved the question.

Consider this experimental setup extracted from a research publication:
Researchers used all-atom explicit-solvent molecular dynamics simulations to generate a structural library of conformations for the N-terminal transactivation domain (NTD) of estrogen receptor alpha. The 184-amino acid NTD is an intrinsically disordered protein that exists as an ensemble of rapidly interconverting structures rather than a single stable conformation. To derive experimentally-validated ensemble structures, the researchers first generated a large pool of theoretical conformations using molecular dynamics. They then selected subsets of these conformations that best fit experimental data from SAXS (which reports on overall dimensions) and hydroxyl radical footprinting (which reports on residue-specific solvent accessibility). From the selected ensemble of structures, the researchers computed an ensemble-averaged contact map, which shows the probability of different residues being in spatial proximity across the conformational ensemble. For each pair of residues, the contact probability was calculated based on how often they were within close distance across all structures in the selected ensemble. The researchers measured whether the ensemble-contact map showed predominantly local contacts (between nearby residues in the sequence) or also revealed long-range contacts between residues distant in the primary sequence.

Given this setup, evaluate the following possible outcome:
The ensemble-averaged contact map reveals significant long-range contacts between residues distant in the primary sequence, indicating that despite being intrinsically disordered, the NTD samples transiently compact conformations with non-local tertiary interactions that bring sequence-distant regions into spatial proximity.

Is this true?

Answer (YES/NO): YES